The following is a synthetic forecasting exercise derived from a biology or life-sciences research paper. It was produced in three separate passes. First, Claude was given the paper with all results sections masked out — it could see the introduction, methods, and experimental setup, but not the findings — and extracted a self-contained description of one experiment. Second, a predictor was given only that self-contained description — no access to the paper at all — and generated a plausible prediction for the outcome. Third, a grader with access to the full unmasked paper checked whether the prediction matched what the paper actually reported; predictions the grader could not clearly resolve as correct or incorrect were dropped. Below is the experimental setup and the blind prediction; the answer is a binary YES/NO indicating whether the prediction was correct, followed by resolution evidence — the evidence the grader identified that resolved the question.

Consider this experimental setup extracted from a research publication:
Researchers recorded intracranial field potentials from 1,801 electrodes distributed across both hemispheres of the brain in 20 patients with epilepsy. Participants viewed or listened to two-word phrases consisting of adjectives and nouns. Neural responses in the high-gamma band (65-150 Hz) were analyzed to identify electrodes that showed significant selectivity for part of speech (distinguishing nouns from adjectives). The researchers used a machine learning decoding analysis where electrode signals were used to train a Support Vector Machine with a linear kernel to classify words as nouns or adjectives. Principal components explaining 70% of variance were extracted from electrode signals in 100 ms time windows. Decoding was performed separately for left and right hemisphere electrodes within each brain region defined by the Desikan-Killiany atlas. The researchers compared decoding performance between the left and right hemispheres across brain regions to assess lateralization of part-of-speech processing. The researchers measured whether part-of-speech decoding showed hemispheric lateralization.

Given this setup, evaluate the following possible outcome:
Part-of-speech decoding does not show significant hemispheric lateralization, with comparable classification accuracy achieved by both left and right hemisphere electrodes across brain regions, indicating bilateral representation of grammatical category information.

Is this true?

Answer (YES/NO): NO